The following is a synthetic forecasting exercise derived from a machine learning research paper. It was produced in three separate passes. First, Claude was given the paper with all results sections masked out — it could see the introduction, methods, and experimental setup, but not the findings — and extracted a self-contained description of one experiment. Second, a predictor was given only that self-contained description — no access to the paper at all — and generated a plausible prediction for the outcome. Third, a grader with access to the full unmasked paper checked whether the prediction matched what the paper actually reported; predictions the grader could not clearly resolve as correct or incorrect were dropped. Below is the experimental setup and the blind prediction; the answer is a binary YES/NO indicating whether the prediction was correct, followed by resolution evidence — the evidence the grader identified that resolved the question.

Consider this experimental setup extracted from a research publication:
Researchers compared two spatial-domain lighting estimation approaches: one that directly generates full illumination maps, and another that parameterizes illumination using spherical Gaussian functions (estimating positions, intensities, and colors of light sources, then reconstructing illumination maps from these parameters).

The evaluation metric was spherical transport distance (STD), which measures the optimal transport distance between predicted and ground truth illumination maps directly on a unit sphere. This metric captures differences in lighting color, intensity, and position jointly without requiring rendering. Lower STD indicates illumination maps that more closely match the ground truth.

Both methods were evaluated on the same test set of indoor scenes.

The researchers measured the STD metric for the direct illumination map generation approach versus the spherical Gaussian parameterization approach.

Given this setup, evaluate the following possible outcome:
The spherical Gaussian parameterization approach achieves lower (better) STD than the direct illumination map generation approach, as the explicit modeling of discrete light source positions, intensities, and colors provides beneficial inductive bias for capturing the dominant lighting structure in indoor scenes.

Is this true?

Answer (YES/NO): YES